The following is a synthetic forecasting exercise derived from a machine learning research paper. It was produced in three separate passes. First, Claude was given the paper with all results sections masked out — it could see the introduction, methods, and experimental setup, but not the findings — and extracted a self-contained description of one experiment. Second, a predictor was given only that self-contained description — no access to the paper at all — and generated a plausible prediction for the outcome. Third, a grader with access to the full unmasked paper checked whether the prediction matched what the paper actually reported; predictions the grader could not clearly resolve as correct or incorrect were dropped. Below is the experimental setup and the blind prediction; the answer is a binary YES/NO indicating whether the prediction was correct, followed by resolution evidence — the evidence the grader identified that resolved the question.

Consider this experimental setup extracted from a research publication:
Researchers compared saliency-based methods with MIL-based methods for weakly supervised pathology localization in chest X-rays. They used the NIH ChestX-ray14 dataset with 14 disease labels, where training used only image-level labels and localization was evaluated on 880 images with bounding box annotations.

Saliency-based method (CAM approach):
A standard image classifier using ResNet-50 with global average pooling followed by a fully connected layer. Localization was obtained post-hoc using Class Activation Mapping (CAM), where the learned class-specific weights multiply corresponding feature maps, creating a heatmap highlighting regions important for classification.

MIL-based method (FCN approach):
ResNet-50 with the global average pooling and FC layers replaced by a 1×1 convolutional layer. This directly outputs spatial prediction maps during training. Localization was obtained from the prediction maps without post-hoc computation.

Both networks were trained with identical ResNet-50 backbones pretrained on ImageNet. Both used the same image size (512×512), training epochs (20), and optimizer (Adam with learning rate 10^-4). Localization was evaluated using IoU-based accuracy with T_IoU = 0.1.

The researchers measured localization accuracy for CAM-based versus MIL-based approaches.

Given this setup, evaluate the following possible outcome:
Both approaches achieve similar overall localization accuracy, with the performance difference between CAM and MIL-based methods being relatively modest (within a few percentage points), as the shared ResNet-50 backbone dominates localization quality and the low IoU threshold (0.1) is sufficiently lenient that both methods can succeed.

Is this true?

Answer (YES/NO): NO